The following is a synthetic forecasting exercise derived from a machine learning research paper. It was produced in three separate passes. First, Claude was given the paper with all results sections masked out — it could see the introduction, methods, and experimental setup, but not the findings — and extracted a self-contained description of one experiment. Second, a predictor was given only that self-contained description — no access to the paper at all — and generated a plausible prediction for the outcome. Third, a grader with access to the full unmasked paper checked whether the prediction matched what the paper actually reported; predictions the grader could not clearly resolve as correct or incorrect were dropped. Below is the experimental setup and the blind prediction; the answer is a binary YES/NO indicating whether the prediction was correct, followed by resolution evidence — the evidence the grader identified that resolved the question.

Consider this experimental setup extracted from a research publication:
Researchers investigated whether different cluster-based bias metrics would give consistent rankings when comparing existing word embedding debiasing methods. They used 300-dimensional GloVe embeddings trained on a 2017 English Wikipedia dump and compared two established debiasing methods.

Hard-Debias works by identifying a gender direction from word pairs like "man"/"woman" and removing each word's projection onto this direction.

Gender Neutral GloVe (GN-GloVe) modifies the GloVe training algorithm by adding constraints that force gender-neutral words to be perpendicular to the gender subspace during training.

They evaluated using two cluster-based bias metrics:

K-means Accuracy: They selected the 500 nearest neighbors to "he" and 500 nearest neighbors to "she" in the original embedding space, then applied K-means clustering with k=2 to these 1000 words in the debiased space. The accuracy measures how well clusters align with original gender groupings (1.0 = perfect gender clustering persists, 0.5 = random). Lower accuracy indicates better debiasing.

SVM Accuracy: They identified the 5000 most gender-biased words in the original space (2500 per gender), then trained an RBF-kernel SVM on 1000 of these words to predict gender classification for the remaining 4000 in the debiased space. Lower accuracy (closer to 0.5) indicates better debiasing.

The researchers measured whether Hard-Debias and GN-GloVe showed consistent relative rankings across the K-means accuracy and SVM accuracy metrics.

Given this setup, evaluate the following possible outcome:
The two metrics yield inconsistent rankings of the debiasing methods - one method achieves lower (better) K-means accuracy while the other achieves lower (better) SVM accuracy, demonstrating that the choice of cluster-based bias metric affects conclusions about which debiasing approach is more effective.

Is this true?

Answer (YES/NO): YES